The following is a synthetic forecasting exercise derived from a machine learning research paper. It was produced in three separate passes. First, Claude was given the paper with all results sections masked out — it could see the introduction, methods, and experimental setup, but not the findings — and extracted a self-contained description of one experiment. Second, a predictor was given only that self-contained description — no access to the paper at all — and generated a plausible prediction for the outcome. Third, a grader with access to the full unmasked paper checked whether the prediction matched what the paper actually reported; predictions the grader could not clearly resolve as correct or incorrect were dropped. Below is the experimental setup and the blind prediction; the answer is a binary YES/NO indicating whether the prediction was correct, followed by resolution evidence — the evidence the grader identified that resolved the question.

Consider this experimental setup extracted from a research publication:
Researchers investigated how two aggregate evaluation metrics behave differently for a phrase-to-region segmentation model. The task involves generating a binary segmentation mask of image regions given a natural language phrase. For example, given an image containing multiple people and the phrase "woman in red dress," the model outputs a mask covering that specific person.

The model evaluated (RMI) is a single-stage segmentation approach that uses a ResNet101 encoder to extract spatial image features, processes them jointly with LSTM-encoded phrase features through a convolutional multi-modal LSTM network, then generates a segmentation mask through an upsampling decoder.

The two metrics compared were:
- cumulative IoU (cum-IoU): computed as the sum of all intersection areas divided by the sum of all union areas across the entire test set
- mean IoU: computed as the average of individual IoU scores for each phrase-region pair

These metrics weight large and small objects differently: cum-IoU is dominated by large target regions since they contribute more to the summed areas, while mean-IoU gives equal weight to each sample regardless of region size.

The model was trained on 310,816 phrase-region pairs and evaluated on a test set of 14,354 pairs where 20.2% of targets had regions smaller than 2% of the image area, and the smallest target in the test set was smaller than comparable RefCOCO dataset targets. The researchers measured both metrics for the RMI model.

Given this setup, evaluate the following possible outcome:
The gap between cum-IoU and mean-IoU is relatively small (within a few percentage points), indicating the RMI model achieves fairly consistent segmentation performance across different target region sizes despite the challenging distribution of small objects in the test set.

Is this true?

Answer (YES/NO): NO